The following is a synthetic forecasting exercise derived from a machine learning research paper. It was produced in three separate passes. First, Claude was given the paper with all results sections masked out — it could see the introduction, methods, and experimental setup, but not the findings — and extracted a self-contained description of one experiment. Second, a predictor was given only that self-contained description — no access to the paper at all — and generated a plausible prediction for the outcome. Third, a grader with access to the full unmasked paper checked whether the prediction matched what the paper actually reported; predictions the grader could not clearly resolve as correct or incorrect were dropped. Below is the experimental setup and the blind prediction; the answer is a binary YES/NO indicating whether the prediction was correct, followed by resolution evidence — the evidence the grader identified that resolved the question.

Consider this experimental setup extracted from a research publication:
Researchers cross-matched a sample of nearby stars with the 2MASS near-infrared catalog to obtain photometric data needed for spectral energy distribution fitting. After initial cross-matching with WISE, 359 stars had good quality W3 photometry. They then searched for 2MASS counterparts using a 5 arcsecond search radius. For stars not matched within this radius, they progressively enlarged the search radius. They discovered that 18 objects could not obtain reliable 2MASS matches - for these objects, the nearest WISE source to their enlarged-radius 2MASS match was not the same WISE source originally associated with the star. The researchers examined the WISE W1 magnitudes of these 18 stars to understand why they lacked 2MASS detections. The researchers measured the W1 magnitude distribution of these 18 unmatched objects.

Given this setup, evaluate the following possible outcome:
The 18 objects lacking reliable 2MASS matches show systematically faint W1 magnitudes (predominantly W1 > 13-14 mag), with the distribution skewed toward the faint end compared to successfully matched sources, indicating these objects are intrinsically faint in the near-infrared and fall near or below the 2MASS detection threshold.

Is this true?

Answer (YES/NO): YES